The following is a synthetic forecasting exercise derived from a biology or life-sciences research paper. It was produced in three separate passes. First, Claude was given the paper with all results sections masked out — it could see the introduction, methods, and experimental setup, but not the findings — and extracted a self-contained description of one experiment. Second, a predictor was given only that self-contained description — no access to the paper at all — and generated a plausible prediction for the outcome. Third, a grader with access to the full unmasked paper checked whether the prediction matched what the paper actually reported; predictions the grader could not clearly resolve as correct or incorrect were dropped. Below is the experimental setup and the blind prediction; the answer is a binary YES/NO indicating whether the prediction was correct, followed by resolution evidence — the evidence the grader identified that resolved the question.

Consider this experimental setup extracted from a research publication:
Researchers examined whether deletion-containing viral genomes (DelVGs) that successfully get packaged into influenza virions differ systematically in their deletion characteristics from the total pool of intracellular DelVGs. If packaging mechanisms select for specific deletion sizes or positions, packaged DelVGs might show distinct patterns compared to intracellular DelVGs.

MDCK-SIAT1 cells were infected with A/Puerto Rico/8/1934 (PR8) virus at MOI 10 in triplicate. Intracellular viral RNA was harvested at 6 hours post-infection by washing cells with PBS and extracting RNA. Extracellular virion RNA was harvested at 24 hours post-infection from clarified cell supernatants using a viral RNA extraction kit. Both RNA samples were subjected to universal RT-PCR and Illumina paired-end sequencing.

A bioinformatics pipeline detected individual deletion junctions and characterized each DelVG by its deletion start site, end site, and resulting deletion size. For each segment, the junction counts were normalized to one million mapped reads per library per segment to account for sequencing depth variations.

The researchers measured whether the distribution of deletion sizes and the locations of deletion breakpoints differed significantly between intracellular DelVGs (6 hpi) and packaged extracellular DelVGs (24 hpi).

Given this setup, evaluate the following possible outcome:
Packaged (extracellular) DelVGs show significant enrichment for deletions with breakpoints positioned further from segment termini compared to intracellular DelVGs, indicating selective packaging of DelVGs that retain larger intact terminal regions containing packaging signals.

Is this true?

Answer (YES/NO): NO